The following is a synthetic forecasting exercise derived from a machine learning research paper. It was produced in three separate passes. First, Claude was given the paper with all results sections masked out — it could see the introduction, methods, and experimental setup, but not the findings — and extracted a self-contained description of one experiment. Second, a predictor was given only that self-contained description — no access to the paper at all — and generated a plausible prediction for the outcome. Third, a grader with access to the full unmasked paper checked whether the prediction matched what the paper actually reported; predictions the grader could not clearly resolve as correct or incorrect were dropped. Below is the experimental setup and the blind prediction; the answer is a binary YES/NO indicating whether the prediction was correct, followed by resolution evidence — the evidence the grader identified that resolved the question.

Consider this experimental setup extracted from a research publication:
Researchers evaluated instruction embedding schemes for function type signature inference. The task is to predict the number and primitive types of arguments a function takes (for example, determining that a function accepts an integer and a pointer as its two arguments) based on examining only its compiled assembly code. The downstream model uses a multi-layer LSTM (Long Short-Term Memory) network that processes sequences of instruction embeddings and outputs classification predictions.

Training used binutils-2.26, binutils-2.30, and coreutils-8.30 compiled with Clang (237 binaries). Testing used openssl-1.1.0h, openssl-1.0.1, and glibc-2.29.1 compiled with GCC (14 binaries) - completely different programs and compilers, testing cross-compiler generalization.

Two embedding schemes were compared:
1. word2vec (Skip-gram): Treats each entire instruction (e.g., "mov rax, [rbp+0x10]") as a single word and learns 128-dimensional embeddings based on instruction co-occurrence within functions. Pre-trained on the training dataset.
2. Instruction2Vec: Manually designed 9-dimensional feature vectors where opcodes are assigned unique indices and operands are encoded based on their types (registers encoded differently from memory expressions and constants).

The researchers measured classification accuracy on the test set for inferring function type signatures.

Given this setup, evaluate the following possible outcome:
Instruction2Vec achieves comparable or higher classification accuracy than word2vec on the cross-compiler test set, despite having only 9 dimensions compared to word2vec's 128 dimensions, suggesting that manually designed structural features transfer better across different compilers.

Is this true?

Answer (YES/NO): NO